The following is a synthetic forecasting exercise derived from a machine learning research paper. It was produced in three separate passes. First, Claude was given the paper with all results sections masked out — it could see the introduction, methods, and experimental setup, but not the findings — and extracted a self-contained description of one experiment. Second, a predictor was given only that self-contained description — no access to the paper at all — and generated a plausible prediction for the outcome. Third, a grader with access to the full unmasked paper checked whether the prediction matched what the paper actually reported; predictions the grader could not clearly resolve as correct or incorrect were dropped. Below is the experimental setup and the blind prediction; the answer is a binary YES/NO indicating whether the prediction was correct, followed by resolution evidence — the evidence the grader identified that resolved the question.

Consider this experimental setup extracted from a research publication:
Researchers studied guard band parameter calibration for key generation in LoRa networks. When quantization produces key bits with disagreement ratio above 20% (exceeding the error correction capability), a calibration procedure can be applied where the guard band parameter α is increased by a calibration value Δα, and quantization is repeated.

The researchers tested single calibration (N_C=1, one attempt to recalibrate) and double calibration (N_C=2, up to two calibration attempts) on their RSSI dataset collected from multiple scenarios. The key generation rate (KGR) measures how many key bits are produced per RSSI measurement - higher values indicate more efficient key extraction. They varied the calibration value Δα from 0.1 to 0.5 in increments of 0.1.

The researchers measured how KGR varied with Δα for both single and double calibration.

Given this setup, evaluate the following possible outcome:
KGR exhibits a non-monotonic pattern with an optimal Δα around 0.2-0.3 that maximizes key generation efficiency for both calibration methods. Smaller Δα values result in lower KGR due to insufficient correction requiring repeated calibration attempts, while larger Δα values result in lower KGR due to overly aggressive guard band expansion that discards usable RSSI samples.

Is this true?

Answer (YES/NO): YES